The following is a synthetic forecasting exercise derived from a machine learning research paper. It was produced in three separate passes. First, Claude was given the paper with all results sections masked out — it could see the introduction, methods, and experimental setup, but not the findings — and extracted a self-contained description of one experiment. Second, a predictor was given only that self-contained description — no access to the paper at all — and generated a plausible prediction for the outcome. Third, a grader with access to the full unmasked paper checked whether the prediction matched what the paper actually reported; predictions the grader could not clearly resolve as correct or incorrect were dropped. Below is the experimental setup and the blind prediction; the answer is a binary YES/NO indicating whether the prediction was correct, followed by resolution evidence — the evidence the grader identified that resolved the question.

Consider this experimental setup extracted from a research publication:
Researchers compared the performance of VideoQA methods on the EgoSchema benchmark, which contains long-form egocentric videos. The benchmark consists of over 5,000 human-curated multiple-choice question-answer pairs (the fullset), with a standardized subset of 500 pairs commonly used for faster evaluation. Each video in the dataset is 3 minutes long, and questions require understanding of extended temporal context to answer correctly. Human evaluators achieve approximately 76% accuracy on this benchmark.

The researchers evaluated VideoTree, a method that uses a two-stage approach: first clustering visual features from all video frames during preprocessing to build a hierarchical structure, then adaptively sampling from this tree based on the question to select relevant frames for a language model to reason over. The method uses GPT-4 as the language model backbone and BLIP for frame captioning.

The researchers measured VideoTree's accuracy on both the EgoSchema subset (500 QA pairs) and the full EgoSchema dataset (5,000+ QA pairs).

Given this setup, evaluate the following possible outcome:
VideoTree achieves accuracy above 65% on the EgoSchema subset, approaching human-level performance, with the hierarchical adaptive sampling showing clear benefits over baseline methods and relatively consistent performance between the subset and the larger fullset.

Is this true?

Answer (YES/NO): NO